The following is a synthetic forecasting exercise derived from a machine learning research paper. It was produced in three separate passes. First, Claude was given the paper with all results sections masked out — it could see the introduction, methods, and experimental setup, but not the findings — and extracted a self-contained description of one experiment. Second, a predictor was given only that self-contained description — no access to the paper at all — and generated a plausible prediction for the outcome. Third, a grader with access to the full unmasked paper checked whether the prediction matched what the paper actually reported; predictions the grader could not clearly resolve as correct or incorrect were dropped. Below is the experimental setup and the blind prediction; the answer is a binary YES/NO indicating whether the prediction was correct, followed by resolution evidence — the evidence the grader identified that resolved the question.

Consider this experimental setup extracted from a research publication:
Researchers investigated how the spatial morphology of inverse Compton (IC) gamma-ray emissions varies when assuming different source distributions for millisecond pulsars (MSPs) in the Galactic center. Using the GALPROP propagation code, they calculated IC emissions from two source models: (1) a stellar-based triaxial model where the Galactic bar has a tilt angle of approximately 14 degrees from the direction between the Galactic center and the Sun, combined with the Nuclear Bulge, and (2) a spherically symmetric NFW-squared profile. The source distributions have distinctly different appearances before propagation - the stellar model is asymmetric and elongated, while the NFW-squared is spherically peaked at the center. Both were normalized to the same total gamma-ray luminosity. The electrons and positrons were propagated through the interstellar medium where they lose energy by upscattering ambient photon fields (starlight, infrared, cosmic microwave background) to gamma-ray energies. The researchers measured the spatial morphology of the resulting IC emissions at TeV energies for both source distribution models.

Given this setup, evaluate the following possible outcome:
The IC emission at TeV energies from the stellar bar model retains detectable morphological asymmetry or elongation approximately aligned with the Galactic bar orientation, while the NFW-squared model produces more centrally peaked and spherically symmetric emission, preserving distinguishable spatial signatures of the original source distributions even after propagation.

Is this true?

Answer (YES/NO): NO